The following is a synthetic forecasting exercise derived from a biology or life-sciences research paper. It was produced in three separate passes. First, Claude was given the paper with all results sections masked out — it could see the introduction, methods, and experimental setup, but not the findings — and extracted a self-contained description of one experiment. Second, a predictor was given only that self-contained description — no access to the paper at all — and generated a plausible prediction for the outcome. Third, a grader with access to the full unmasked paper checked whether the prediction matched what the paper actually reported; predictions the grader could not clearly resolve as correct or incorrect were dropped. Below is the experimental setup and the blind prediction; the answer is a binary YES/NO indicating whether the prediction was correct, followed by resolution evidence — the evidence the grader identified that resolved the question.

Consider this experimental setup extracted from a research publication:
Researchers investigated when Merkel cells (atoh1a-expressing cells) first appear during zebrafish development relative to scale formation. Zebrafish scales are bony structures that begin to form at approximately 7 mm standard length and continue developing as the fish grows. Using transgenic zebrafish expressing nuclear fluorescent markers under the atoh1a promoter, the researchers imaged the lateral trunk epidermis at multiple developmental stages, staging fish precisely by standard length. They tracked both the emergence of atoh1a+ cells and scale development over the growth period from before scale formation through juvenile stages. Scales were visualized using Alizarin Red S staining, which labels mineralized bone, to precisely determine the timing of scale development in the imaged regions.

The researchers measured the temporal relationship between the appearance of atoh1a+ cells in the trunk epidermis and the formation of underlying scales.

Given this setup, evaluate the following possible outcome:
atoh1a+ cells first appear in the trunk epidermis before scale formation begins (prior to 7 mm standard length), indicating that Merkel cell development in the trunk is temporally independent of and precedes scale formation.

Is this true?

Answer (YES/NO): NO